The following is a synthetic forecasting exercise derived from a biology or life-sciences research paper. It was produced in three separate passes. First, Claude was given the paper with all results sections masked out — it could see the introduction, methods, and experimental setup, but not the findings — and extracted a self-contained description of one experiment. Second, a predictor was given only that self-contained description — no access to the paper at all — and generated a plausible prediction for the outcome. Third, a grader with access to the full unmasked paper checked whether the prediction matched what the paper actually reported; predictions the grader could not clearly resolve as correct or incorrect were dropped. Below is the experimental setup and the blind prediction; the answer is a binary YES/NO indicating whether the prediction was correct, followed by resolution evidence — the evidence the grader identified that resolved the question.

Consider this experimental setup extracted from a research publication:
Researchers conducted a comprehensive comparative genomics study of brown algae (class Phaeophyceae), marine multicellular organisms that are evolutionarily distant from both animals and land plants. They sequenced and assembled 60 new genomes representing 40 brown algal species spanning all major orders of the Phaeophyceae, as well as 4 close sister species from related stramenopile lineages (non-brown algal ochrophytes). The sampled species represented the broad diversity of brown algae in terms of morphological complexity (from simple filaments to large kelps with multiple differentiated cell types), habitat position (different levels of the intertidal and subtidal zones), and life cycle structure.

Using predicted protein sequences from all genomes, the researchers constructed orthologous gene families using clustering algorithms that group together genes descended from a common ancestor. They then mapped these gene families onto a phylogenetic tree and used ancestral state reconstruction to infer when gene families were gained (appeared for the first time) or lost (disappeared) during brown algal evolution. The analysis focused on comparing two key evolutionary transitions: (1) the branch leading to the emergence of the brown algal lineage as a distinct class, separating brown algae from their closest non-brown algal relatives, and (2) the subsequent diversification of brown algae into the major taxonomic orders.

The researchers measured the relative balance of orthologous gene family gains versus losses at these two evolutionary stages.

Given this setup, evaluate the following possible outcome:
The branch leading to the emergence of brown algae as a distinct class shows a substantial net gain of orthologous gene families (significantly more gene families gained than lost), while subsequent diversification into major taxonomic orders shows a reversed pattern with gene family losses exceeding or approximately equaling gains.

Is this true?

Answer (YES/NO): YES